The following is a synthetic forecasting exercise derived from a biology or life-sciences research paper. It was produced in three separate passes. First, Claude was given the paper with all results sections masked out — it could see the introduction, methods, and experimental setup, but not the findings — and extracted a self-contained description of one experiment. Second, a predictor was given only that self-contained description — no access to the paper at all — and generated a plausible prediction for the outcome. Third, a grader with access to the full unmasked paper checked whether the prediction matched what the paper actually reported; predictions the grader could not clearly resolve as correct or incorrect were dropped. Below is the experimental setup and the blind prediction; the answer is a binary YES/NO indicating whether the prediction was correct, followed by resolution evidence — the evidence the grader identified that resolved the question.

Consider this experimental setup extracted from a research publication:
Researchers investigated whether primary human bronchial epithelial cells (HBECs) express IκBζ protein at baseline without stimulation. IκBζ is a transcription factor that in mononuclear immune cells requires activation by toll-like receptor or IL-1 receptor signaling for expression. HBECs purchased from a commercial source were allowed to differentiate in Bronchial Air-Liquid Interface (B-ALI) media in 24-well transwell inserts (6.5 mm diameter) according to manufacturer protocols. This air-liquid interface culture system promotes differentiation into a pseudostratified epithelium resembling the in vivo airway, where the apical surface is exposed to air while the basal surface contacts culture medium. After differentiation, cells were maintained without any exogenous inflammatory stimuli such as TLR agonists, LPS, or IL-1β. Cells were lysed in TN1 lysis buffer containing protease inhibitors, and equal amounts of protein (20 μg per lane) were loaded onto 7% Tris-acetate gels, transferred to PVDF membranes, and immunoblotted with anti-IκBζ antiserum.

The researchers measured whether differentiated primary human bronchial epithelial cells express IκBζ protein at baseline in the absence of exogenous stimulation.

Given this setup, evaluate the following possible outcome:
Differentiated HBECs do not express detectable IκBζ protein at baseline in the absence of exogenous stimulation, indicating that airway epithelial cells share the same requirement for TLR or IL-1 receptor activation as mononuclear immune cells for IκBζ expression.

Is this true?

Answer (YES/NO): NO